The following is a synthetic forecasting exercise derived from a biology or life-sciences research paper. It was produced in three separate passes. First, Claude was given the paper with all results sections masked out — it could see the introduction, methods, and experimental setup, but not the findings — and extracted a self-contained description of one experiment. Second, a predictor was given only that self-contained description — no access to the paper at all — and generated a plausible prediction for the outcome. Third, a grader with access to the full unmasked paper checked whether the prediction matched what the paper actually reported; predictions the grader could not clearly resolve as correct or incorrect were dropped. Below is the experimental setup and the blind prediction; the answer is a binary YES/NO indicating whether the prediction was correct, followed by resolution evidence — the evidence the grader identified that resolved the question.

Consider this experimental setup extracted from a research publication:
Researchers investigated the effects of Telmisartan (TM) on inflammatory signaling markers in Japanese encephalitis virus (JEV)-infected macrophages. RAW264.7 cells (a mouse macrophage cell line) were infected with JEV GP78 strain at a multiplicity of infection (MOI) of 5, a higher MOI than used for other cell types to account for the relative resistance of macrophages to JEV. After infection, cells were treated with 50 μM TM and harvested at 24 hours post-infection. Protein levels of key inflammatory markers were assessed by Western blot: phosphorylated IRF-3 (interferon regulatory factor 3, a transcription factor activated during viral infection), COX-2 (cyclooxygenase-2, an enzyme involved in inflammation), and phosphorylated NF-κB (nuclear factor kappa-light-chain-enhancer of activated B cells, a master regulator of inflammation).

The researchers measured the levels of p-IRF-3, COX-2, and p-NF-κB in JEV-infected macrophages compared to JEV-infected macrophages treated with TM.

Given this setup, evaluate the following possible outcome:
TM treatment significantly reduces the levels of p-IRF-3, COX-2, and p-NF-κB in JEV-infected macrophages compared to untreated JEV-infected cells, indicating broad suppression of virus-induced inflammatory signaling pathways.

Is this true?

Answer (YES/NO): YES